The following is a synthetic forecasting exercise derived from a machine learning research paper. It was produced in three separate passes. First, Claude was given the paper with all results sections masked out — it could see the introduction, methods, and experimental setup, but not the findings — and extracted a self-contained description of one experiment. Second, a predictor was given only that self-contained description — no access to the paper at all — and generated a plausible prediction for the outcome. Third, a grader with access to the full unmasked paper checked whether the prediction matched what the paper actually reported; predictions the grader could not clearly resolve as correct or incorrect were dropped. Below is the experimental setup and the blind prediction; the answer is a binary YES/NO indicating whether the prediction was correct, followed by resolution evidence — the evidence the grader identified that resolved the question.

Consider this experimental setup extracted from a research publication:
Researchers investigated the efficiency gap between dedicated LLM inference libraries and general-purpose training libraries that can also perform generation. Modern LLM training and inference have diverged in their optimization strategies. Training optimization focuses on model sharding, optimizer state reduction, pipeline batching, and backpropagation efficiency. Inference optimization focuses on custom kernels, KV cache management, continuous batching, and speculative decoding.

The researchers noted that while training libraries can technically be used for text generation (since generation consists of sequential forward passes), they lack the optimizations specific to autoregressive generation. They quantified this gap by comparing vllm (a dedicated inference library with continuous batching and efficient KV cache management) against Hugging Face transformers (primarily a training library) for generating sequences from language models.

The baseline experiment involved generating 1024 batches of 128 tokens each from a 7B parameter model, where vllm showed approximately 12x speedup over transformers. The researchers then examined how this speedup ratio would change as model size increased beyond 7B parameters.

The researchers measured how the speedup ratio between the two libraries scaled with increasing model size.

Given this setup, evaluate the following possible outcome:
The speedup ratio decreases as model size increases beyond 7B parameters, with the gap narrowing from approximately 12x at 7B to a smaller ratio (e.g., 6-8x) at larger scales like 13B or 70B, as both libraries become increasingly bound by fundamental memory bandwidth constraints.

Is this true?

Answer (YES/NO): NO